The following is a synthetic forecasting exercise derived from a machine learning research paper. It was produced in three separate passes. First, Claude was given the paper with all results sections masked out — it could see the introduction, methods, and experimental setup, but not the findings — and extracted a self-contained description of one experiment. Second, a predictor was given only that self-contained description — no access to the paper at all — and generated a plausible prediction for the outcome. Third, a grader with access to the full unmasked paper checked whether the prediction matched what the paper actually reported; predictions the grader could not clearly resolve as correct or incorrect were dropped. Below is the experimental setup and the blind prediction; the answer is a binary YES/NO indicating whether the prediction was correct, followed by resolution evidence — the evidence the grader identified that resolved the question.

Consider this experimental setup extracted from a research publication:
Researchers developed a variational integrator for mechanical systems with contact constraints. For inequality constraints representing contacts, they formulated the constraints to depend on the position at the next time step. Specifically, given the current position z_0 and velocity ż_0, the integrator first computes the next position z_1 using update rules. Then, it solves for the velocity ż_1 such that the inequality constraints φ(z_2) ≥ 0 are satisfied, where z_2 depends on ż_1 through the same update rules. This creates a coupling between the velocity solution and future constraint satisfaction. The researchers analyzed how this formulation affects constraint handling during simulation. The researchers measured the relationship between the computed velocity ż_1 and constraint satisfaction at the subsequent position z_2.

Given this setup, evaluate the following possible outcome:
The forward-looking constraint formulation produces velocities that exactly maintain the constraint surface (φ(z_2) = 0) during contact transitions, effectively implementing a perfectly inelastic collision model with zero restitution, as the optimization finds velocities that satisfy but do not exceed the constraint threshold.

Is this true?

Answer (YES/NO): NO